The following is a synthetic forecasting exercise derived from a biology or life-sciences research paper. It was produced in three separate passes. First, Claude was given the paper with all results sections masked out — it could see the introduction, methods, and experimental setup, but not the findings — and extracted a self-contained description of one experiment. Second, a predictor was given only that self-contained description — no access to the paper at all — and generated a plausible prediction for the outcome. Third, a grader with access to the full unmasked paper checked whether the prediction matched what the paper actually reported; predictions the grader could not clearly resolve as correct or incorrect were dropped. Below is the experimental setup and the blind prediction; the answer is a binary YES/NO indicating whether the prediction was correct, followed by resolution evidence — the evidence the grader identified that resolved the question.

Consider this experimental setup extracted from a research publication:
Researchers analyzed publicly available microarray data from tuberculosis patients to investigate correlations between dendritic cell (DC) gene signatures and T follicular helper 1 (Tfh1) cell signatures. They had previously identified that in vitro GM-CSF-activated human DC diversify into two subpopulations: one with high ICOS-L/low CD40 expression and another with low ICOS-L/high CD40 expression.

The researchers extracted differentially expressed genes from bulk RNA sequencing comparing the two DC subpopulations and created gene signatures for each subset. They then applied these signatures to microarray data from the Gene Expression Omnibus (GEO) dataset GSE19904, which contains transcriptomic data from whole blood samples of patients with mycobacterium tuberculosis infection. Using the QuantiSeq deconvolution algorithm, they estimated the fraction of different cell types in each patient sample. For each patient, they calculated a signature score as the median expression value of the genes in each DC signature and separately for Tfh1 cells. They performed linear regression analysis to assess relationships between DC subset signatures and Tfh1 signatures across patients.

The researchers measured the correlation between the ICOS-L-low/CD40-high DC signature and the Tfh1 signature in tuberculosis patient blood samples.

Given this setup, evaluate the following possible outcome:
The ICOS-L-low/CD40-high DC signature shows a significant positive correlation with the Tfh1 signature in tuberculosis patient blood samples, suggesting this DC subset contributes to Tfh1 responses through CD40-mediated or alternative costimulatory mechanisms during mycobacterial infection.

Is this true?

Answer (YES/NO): YES